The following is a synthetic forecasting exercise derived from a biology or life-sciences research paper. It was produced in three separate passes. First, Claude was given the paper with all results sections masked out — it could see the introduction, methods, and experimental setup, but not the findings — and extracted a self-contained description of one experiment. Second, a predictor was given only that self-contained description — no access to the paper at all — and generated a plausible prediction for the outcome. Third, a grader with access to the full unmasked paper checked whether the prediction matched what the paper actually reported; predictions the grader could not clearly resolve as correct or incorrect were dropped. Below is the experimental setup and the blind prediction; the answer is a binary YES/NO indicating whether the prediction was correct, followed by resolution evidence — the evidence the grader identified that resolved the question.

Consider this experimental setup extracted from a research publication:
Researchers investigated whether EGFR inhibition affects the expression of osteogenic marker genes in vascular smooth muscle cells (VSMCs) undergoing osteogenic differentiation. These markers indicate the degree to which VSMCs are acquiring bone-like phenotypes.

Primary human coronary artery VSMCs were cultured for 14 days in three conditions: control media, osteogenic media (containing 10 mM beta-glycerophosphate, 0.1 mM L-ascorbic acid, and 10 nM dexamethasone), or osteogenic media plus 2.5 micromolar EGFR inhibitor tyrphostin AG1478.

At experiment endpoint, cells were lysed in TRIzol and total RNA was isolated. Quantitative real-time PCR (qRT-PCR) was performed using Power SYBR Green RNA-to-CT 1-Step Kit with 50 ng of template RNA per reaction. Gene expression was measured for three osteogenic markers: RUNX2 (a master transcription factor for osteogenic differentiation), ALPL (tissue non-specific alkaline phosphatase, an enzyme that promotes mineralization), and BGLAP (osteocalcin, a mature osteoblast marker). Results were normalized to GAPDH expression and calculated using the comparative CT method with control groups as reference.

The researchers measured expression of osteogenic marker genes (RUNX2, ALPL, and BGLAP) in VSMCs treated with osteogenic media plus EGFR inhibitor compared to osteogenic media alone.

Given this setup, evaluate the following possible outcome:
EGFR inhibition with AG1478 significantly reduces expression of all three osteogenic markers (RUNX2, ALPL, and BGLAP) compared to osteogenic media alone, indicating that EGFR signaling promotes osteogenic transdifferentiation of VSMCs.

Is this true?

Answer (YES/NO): NO